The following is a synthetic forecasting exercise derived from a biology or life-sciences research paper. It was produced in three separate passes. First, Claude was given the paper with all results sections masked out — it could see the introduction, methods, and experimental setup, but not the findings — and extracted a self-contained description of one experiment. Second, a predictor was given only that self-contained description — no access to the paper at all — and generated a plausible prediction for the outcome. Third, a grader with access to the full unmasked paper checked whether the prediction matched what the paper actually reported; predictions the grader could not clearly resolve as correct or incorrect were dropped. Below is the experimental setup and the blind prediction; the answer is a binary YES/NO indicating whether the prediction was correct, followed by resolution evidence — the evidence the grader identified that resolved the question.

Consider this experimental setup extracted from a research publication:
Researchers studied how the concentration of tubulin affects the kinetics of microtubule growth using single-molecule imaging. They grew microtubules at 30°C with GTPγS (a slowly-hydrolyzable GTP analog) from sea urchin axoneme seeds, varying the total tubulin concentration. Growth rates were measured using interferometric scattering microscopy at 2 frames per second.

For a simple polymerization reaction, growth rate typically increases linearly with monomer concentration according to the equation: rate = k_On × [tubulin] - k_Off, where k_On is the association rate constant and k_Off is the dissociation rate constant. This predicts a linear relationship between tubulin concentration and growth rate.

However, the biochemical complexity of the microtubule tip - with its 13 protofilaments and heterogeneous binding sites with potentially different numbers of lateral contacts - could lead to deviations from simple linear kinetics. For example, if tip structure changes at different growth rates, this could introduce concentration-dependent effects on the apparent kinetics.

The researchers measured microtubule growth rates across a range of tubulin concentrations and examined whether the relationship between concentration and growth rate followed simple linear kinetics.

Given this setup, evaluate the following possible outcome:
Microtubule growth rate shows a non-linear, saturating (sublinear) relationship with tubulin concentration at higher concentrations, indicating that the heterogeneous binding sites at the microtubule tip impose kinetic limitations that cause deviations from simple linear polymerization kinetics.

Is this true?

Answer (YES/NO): NO